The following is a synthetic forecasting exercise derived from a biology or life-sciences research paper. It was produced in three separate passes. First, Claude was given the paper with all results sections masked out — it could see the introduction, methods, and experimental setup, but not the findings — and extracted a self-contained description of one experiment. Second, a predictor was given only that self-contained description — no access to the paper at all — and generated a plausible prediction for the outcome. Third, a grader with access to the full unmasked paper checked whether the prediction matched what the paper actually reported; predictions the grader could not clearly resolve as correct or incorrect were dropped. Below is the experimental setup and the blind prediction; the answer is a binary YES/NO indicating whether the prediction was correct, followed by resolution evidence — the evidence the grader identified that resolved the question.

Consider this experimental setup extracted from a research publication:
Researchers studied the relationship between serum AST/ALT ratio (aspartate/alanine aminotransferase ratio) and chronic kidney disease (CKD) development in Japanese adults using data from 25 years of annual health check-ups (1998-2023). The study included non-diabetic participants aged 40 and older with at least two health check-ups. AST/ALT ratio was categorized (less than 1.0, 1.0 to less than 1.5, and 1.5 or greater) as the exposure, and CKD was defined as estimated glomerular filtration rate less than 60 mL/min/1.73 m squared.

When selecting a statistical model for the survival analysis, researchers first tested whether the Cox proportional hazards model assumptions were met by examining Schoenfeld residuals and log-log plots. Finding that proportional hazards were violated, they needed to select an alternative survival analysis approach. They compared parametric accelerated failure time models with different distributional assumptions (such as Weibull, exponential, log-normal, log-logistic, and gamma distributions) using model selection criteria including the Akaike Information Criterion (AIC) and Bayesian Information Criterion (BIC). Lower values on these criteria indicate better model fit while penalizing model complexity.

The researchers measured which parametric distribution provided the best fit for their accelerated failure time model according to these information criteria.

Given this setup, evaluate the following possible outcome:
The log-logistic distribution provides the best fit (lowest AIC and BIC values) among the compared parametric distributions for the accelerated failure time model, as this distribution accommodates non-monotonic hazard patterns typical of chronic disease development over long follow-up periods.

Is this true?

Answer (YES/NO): NO